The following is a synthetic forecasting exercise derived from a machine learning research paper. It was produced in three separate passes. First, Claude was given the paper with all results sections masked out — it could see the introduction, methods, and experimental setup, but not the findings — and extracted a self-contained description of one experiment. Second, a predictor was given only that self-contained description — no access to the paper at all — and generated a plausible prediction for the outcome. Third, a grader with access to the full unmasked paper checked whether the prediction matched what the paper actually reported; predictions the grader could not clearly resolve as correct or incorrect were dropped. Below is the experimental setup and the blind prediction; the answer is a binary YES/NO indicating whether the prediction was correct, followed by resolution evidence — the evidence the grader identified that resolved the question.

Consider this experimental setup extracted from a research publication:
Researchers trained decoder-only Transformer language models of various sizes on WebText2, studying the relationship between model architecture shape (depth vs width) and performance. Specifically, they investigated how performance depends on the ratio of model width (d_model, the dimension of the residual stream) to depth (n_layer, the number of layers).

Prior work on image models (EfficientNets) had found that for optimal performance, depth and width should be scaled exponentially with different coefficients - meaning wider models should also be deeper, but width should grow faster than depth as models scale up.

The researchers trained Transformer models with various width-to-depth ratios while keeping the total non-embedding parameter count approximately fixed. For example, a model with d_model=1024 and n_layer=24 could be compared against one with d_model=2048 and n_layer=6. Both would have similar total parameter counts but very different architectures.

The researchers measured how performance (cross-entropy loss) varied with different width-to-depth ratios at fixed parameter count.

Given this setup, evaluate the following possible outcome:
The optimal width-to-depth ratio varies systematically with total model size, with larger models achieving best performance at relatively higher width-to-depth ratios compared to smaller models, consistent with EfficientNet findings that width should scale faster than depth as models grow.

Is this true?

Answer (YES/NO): NO